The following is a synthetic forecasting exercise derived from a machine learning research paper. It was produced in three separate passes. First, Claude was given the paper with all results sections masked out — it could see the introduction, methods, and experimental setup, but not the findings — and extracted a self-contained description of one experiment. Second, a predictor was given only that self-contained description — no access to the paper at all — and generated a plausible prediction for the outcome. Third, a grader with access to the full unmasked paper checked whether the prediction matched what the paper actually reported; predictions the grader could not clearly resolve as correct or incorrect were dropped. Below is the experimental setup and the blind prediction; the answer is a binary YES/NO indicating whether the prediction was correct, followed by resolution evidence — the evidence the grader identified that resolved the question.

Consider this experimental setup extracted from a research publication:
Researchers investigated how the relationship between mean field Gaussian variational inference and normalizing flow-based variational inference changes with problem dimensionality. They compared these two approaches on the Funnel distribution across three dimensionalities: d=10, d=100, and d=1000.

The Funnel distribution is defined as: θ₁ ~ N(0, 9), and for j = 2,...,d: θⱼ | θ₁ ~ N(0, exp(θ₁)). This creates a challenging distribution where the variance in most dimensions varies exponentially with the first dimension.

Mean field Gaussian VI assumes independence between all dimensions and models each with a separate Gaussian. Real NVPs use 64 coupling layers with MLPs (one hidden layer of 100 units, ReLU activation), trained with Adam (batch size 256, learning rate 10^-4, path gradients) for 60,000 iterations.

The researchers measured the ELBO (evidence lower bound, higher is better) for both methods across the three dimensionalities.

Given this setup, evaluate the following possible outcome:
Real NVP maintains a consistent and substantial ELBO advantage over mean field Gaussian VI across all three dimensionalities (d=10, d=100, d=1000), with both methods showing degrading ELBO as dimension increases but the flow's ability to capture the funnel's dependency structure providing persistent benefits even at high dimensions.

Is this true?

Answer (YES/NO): YES